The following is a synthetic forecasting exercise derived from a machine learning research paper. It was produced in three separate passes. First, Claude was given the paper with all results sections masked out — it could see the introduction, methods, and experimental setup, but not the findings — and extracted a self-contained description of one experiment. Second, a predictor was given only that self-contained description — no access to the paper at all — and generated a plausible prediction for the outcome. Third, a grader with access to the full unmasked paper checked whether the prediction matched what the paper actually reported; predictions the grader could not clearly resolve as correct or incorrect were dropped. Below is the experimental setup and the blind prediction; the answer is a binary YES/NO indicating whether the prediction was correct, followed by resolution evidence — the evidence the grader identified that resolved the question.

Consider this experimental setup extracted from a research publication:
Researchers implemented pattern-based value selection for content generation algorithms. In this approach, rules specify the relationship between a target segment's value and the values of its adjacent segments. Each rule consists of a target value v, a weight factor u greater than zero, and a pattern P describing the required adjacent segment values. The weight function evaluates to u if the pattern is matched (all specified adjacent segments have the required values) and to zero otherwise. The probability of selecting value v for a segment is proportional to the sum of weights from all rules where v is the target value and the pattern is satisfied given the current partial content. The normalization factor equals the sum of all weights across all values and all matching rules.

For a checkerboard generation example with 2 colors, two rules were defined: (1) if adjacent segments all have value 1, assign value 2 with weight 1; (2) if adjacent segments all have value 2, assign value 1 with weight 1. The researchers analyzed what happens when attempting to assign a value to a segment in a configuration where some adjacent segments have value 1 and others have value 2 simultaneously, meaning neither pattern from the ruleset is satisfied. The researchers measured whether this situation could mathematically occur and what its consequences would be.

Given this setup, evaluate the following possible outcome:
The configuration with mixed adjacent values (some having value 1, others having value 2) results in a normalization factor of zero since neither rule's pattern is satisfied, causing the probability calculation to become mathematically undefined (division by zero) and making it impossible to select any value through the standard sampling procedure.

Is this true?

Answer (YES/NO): YES